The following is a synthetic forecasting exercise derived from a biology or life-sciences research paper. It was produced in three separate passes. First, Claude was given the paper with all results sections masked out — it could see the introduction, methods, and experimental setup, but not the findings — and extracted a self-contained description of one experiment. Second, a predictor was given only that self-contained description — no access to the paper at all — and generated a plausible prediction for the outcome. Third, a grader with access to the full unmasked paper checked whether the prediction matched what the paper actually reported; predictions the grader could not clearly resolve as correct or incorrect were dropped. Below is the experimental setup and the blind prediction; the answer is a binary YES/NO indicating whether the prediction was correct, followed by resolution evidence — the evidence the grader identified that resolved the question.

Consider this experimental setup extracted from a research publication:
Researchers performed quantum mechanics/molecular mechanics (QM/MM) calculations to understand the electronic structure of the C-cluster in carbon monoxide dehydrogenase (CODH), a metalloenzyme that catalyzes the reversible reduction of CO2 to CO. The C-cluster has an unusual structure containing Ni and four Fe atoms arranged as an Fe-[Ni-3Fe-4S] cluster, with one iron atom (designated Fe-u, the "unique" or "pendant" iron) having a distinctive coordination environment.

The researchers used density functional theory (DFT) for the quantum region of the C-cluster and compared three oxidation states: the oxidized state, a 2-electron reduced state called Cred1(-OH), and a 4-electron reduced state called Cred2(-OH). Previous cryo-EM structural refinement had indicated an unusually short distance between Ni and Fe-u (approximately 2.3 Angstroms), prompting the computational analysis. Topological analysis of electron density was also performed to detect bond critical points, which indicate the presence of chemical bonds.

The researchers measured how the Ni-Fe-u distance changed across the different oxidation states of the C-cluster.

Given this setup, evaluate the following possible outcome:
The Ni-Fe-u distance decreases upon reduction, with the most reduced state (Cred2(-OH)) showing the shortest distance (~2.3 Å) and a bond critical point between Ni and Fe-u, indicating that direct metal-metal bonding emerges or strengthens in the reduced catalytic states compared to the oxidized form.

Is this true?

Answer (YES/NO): NO